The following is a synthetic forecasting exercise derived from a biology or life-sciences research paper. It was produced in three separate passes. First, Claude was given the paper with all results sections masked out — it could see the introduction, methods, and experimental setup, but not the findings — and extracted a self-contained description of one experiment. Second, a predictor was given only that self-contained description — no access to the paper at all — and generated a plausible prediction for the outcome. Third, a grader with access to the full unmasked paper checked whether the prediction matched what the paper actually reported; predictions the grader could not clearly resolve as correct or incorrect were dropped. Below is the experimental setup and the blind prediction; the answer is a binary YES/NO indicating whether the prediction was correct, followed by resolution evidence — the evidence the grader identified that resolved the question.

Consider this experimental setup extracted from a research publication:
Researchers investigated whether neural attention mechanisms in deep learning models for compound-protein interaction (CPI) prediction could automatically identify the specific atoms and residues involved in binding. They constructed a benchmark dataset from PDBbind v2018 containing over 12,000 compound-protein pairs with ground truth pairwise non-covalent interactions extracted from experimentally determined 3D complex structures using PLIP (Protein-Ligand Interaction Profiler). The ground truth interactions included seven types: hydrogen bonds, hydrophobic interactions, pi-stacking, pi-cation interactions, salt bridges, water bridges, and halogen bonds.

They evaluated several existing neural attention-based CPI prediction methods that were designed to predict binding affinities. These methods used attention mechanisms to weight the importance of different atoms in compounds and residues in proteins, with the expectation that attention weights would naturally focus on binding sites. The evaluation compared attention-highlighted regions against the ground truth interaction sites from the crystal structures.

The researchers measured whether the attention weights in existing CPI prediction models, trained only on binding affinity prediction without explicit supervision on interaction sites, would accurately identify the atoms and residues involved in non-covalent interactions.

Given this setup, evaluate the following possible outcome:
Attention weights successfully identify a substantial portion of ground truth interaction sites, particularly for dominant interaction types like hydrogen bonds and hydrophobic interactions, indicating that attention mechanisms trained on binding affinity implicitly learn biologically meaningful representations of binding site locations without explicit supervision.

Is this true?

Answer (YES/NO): NO